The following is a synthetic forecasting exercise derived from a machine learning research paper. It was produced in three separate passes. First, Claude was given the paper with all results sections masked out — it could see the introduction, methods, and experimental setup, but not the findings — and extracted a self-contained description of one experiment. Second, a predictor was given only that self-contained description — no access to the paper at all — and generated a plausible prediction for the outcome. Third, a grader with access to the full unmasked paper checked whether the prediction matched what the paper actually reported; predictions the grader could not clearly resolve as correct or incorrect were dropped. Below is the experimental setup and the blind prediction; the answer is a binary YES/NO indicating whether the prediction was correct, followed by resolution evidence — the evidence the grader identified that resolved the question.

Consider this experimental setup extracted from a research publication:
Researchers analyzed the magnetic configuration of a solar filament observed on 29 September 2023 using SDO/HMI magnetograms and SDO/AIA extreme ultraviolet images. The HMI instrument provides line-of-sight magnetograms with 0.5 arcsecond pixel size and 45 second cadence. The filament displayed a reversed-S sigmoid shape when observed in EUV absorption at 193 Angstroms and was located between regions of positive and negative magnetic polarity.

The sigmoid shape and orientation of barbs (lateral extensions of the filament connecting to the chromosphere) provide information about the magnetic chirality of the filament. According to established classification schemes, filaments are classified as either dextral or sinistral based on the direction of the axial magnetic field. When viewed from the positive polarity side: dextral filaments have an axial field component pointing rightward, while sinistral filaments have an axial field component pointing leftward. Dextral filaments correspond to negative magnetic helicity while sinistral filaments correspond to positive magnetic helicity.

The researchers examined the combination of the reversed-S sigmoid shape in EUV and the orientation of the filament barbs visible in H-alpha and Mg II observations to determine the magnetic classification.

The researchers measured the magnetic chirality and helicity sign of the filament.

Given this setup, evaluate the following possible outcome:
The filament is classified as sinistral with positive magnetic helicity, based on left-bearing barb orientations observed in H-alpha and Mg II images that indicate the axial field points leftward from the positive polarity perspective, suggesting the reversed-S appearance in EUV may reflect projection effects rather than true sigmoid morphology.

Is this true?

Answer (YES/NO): NO